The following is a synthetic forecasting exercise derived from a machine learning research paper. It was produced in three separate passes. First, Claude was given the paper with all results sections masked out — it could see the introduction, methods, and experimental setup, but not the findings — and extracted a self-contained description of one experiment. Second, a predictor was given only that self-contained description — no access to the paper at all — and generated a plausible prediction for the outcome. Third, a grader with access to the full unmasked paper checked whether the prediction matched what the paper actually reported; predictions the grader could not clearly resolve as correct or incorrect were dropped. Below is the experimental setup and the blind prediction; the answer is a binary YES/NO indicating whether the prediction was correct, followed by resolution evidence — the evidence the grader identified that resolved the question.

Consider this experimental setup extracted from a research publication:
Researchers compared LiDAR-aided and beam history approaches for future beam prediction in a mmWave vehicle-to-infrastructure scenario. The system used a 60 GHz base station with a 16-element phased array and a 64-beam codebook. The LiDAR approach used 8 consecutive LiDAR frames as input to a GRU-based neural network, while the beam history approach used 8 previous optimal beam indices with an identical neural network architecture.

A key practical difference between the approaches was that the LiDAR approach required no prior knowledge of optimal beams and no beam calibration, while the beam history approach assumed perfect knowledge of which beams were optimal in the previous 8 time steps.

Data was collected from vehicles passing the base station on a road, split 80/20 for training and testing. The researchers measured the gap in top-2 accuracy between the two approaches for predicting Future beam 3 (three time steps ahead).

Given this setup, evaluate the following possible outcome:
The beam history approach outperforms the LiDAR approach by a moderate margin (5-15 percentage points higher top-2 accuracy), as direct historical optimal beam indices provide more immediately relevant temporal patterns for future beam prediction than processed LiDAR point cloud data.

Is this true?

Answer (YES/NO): YES